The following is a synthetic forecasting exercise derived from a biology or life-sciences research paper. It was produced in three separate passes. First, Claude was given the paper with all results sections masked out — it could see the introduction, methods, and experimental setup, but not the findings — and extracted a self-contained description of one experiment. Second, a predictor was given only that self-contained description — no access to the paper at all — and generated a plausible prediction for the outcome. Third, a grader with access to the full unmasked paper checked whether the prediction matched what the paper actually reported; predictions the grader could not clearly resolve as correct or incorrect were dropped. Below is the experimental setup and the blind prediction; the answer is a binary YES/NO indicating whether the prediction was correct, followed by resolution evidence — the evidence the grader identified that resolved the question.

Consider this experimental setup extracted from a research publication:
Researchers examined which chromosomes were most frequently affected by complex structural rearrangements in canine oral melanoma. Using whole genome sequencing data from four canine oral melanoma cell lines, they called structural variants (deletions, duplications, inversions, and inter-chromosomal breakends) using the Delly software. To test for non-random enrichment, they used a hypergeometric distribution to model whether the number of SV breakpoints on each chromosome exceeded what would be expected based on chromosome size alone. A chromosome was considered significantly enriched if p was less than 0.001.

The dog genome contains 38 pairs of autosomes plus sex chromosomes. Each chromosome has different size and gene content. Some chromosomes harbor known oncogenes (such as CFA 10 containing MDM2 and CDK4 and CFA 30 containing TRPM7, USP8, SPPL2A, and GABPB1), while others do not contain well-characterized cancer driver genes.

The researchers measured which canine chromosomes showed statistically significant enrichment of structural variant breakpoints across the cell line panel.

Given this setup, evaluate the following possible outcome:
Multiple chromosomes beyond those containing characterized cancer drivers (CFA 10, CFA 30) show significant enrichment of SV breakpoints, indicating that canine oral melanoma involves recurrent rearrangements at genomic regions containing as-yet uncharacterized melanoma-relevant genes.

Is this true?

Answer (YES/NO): NO